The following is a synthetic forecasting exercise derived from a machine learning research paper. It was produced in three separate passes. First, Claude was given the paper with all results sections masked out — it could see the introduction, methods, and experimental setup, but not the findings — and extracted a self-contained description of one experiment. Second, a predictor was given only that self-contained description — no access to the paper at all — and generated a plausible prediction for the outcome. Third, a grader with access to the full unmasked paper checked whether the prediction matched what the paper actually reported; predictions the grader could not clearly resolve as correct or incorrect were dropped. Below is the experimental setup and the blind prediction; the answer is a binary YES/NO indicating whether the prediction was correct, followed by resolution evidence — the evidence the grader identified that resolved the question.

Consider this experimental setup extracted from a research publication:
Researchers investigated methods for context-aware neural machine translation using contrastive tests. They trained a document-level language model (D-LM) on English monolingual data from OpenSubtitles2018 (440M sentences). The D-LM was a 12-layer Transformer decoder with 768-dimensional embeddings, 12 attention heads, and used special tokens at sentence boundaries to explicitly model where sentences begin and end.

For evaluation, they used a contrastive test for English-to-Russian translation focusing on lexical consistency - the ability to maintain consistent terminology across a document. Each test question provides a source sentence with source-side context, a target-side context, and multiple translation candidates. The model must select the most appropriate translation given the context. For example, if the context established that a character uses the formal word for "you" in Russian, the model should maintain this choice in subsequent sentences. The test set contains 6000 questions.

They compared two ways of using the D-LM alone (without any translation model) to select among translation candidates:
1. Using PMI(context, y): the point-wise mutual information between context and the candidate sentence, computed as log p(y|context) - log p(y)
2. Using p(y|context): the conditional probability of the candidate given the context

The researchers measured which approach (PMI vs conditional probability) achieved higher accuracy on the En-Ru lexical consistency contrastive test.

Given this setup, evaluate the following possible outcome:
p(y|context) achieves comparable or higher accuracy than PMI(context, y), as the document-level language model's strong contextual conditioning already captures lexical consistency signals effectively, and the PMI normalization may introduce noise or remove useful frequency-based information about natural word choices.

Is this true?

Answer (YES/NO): NO